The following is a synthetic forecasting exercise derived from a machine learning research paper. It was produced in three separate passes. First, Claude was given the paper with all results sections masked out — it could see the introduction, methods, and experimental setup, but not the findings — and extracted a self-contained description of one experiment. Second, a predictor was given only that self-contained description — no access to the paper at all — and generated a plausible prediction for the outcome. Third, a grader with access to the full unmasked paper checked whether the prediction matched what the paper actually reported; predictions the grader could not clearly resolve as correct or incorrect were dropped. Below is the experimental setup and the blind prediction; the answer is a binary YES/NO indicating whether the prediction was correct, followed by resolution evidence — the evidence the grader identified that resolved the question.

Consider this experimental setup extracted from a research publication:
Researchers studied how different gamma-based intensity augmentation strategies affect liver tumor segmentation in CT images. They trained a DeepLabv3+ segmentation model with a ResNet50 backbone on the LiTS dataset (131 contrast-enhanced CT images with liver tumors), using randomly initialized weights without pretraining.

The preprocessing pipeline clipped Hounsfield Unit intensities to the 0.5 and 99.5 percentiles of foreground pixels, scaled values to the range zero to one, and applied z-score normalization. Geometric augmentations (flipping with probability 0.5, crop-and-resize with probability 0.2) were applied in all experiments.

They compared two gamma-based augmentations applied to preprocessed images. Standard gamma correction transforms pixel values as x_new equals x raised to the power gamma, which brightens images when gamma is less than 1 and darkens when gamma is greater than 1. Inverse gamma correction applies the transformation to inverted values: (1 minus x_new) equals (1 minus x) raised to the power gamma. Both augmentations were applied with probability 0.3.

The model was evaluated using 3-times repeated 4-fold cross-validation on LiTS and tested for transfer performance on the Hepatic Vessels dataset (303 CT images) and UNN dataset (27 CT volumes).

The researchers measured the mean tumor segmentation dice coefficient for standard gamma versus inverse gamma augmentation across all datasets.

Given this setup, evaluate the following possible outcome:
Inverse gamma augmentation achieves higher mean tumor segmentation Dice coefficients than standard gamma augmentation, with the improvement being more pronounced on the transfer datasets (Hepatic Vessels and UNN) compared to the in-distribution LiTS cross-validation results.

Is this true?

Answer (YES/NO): NO